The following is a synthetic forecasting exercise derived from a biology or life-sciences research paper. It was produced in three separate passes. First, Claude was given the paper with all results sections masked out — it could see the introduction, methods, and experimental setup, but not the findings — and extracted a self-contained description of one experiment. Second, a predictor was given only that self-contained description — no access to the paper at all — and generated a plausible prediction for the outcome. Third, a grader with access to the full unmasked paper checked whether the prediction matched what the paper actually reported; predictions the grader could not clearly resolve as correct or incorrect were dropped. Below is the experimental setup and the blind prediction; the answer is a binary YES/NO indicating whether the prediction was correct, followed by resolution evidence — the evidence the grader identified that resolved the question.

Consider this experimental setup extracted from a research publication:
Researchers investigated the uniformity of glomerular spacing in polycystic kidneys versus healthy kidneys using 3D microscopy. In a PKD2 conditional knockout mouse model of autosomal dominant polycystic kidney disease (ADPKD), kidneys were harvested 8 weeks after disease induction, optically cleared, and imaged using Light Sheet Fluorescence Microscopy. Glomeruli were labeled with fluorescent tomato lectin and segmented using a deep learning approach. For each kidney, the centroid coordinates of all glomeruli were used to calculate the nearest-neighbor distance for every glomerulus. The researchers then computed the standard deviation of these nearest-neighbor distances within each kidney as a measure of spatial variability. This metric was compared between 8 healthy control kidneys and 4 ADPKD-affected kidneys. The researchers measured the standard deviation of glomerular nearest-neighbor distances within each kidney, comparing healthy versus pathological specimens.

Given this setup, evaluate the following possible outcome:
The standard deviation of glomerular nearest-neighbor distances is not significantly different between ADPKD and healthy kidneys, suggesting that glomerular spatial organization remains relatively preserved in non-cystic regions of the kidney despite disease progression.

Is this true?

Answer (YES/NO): NO